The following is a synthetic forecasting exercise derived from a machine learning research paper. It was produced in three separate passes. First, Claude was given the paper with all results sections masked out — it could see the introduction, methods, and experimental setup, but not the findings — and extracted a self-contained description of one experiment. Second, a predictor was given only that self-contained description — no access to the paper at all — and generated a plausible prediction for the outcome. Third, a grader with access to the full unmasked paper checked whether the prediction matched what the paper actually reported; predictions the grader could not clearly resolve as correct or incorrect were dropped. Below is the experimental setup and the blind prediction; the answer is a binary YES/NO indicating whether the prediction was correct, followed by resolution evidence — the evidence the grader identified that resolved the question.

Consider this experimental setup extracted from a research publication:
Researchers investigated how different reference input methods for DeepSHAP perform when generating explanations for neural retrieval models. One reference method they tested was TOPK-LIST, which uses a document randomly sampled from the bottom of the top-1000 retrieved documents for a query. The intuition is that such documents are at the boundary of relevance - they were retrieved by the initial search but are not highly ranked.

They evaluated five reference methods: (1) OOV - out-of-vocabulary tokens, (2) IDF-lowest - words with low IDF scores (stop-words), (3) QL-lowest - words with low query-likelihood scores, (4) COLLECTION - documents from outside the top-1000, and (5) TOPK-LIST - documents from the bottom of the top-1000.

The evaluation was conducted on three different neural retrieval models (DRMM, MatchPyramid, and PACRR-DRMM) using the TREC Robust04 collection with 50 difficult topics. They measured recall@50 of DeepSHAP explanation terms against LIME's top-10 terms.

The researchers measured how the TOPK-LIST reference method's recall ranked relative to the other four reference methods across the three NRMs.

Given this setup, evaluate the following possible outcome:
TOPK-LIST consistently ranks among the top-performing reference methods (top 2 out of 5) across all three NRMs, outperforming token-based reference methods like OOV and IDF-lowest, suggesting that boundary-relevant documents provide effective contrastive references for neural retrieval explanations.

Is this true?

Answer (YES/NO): NO